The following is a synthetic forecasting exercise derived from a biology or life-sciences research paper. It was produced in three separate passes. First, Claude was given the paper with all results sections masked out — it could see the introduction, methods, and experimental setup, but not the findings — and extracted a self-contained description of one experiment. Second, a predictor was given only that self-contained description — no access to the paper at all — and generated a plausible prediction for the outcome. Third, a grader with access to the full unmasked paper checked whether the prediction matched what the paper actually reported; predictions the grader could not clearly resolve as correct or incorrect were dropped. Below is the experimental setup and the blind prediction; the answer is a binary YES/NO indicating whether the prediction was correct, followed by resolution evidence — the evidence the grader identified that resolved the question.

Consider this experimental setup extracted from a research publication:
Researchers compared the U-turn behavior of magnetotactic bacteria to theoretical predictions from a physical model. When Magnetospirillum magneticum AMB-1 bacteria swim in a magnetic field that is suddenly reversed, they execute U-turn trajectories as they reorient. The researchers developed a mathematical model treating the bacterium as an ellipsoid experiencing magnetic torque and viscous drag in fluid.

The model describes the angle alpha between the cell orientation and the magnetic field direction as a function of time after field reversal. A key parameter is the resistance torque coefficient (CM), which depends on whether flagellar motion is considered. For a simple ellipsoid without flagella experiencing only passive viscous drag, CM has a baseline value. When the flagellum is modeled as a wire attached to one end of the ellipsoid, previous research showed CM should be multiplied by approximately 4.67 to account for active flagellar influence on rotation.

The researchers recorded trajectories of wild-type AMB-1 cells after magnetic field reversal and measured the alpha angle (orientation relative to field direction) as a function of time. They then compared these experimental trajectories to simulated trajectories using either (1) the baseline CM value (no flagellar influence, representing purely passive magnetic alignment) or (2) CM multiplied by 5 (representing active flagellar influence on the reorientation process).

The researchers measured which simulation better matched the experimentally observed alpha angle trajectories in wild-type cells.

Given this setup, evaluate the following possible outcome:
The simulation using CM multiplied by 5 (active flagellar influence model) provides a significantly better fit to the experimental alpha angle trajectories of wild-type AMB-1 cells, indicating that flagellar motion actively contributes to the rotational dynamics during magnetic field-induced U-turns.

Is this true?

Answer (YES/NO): YES